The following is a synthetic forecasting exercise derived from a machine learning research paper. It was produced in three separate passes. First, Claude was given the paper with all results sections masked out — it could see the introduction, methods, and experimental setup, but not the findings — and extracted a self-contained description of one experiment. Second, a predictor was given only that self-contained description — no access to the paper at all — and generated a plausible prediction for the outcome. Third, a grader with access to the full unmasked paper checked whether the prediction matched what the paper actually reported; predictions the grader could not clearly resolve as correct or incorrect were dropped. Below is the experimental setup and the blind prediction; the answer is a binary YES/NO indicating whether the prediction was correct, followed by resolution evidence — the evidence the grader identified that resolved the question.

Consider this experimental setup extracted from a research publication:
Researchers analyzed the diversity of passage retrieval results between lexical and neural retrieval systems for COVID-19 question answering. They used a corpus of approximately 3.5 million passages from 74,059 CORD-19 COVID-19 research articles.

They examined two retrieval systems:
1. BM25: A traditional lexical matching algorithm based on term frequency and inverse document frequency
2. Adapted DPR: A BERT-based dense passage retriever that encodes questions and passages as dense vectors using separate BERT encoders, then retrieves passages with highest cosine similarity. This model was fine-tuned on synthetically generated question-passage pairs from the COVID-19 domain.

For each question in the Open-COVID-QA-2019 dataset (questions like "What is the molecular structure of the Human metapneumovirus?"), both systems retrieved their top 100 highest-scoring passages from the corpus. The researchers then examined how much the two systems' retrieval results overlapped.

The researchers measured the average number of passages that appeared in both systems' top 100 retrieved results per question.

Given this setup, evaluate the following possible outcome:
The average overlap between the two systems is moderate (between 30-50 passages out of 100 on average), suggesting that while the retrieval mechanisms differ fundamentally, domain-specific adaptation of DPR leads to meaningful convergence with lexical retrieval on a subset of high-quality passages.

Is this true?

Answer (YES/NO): NO